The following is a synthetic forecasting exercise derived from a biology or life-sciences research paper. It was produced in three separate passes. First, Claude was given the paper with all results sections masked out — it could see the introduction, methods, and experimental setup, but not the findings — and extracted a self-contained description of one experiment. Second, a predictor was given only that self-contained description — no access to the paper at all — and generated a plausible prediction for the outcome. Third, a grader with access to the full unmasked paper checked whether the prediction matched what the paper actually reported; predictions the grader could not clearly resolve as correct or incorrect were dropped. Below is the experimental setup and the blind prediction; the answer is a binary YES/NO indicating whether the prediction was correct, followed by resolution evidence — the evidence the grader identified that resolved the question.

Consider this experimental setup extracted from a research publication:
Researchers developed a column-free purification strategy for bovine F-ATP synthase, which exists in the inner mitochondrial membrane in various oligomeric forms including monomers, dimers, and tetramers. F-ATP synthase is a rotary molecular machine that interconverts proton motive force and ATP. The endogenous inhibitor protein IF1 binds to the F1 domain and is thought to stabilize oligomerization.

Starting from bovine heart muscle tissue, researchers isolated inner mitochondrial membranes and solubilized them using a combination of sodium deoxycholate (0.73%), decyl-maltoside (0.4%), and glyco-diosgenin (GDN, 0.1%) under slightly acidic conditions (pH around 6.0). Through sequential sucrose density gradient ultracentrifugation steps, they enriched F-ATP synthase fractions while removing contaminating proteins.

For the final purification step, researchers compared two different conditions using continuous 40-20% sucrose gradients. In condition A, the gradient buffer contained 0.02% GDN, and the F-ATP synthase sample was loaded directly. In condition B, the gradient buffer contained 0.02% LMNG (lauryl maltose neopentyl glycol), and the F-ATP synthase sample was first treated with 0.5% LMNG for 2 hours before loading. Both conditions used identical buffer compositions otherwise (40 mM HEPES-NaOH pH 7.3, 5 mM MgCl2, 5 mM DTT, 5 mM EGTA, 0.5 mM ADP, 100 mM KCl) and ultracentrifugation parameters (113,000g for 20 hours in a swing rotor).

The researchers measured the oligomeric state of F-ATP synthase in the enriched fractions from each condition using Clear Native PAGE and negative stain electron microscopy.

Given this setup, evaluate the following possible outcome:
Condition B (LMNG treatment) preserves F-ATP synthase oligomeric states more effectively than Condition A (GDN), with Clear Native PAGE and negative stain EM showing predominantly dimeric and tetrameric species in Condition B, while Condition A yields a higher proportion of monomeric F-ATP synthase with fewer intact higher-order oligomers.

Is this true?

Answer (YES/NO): NO